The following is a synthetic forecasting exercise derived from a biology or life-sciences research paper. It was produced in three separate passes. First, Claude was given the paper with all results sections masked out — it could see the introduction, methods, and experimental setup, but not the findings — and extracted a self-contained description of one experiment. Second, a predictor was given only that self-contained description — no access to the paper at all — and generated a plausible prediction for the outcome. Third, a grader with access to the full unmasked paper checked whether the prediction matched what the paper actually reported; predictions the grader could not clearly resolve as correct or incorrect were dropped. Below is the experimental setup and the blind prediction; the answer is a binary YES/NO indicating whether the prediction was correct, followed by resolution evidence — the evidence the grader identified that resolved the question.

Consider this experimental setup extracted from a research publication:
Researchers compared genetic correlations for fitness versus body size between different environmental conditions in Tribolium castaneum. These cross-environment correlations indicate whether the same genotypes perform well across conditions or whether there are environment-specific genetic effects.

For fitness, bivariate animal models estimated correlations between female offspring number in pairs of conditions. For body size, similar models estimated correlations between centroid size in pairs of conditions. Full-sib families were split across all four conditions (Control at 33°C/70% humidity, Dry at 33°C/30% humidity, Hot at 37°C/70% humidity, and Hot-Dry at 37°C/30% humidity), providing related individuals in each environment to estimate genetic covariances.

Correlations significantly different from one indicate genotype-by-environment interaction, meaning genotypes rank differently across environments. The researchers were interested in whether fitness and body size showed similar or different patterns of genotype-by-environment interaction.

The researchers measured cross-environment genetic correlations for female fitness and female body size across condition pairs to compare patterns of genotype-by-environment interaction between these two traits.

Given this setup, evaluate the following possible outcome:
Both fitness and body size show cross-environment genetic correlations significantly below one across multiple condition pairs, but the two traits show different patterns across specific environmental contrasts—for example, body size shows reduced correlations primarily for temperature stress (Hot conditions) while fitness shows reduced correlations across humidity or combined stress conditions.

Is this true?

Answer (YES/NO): NO